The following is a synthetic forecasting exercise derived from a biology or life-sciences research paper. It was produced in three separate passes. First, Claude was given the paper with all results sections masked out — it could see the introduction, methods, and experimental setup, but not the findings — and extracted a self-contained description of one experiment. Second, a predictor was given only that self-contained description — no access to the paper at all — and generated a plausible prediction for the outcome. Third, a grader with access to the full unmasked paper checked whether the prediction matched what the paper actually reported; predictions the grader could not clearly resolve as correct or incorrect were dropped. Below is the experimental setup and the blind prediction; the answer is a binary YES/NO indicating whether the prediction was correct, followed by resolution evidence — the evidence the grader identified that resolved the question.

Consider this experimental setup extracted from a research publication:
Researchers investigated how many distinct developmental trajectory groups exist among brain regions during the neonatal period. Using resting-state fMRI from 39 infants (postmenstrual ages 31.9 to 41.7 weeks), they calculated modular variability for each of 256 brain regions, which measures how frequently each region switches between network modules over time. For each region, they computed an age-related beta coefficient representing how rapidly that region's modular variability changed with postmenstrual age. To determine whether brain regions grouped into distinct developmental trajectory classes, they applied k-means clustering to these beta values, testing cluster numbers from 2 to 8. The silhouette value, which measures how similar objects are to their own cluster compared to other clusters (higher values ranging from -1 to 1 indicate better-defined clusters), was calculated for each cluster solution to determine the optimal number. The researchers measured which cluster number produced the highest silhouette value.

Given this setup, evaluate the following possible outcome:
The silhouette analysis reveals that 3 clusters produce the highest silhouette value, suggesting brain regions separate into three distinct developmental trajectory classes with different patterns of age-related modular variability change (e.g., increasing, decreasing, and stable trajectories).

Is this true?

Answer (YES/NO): NO